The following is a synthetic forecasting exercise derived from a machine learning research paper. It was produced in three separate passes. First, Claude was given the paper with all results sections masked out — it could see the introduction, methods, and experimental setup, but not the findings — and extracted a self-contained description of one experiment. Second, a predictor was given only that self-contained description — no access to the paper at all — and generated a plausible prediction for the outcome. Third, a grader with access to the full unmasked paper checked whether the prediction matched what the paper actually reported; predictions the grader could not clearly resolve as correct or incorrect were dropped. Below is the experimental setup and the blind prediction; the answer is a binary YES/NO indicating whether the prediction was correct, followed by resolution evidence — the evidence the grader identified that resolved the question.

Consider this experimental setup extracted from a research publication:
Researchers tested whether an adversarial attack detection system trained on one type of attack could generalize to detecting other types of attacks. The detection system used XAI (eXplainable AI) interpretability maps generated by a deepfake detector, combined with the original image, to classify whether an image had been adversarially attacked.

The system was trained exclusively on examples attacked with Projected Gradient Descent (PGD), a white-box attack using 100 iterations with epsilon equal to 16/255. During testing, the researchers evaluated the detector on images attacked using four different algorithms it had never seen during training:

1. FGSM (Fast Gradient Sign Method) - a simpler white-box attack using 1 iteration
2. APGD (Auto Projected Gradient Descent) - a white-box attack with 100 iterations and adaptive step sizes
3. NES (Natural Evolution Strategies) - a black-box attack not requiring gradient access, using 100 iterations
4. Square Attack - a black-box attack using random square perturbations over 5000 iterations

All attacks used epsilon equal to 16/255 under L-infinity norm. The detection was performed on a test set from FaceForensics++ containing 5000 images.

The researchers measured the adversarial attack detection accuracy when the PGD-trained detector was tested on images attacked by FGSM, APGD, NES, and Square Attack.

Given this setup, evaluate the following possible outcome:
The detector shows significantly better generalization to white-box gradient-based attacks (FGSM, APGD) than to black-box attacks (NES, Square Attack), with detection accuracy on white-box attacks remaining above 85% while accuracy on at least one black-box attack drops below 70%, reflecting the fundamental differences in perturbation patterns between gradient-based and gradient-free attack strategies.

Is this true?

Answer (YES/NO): NO